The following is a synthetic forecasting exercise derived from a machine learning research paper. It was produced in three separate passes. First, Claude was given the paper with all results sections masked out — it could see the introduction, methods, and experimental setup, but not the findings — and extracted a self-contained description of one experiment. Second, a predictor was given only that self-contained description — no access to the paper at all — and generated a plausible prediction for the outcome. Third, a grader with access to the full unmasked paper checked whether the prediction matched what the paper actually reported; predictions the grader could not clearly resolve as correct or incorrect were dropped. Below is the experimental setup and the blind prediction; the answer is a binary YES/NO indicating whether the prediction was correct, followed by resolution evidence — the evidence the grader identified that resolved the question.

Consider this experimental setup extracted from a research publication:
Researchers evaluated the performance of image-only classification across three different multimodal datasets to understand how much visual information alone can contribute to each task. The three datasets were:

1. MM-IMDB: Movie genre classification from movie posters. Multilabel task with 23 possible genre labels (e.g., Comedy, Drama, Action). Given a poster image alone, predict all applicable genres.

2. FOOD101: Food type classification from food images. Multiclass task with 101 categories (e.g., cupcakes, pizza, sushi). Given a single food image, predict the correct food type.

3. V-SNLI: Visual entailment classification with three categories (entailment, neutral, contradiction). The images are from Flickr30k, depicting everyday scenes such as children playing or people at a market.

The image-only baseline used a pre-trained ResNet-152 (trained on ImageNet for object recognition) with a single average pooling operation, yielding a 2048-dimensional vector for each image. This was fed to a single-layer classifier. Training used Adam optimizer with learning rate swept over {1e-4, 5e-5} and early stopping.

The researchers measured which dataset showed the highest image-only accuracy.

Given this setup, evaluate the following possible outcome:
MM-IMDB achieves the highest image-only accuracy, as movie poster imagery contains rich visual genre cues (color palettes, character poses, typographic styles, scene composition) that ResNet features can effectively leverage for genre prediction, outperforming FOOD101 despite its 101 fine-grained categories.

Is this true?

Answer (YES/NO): NO